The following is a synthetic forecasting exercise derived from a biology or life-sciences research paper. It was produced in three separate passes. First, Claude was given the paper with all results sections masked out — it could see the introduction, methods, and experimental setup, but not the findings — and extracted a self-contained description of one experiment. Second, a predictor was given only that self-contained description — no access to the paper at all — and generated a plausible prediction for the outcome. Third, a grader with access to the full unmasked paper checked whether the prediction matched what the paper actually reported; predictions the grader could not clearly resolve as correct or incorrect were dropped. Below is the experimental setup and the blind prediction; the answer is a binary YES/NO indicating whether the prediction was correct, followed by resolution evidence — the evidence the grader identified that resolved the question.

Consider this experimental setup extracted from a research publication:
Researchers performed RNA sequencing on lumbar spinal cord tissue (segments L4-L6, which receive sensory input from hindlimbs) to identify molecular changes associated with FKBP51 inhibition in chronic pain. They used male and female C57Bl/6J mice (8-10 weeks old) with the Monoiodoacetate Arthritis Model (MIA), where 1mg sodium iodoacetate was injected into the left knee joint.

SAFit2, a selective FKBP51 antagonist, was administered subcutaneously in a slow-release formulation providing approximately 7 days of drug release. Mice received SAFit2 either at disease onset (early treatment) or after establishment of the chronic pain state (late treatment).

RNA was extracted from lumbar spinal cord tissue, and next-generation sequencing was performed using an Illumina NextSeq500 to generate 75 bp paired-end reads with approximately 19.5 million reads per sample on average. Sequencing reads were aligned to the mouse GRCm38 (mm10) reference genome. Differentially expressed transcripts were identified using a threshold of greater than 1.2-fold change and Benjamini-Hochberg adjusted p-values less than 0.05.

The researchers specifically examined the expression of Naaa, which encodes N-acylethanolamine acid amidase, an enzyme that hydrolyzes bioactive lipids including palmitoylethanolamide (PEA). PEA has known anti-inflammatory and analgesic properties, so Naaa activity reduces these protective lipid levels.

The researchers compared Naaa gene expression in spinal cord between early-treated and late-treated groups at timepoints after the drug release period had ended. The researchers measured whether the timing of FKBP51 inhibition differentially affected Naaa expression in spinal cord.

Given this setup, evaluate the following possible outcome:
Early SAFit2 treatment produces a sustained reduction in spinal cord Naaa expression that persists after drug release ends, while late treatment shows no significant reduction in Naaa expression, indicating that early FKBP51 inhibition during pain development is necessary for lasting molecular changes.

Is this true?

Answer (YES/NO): YES